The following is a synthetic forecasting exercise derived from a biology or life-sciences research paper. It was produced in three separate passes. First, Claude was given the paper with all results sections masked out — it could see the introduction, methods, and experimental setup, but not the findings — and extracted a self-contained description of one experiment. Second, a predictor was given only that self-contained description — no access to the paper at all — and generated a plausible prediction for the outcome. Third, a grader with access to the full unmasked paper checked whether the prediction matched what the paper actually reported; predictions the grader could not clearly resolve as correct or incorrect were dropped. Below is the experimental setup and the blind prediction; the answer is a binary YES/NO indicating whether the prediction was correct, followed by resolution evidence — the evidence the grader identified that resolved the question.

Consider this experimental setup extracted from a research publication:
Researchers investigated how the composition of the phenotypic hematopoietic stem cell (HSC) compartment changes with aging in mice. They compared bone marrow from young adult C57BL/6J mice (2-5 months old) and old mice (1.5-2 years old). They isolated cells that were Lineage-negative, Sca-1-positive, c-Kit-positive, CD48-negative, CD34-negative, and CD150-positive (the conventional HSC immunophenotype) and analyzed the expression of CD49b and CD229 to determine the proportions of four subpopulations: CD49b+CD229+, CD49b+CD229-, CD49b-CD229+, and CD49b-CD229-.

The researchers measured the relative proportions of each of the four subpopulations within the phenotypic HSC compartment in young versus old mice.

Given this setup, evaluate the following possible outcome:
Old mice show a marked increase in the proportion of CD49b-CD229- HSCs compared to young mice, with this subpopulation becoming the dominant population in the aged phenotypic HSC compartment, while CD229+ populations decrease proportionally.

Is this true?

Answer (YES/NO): NO